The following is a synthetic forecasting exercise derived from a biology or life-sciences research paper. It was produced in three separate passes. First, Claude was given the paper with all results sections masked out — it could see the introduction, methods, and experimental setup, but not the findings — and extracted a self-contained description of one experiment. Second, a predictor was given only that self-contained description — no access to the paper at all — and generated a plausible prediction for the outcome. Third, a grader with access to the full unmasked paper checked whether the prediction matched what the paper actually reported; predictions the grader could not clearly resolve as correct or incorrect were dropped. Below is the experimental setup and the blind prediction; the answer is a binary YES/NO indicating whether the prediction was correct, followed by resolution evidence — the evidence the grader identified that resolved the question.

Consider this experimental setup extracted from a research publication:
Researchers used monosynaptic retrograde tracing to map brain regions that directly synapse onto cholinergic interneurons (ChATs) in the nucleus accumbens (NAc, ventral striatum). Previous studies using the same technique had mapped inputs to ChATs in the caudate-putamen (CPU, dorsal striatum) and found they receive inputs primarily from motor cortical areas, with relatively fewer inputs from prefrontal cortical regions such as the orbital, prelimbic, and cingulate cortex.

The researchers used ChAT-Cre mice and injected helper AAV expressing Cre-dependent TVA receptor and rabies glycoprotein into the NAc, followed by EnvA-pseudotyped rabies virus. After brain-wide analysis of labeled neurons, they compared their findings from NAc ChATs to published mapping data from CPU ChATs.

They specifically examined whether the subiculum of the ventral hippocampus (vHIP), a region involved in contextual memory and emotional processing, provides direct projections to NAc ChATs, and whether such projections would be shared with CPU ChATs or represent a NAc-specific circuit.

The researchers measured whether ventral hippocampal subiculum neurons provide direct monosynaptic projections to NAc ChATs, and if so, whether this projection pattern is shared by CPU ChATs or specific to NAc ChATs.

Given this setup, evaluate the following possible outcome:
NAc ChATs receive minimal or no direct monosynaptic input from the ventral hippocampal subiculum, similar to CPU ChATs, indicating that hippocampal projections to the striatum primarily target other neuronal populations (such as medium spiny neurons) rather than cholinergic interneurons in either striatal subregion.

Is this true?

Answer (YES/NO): NO